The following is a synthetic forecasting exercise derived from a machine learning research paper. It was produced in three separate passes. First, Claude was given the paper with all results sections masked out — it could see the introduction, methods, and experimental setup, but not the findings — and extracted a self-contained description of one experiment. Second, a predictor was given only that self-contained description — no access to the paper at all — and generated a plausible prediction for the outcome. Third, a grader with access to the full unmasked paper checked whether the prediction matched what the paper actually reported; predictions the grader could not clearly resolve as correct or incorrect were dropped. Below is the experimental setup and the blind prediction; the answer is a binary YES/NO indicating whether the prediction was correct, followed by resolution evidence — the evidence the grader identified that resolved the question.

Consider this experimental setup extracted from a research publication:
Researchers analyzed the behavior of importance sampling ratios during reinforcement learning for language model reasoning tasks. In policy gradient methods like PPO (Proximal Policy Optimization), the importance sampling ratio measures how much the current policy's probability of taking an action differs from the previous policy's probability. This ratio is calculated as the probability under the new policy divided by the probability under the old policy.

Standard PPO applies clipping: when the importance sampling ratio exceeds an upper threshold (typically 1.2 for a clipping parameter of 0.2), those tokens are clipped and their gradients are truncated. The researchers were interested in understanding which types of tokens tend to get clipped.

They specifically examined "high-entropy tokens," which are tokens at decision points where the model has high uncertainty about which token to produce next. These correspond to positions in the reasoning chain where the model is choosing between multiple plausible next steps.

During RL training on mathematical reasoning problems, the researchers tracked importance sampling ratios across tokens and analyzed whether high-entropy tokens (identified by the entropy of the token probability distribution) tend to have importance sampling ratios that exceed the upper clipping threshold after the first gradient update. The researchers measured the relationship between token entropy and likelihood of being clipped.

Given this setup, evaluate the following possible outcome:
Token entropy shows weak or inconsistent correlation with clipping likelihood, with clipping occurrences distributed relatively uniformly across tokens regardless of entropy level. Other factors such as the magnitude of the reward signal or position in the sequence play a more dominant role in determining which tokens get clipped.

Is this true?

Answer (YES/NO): NO